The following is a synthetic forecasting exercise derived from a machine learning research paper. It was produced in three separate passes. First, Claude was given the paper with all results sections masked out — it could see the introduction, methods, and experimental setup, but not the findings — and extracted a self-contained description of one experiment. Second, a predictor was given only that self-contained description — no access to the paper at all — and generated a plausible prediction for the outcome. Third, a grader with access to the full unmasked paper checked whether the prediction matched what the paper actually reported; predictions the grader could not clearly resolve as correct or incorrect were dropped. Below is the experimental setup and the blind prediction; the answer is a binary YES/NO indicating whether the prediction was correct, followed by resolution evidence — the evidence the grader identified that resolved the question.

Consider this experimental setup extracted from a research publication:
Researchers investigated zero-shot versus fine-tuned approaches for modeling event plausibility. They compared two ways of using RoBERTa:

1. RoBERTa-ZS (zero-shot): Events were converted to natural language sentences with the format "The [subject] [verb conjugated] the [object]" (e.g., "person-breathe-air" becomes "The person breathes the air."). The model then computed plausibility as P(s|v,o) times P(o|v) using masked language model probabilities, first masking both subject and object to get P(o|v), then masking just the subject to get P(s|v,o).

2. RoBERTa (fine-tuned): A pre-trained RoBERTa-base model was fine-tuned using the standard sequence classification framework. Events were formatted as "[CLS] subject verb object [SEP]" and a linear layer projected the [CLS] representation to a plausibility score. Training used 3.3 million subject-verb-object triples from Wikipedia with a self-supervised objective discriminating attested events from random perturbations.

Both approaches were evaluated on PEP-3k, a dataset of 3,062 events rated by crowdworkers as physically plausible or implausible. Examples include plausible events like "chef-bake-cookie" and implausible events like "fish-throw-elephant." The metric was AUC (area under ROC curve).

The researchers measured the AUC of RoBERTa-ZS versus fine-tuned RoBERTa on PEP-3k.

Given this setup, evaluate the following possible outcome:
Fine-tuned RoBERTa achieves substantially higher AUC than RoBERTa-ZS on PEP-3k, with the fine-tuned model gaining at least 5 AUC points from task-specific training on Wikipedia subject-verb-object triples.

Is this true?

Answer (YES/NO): YES